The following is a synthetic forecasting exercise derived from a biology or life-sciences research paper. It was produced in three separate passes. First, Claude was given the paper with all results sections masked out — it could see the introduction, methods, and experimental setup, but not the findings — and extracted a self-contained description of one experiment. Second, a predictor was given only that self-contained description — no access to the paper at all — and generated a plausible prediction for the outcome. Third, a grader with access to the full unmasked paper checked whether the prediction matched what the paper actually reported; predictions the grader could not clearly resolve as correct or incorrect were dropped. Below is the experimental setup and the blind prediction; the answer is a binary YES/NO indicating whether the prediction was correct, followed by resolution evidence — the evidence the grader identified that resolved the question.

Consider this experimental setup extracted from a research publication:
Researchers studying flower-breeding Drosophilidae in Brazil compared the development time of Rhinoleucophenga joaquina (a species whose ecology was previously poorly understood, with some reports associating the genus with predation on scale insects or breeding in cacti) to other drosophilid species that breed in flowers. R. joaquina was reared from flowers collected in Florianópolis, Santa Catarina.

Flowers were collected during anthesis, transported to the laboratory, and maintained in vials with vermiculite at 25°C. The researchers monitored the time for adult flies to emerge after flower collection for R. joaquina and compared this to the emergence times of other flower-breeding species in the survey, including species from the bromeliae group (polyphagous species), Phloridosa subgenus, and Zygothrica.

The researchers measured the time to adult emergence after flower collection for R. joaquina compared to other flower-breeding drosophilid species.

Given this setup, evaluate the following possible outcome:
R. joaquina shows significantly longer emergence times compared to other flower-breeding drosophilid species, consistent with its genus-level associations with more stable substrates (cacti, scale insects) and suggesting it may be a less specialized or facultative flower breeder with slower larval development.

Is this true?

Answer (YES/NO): YES